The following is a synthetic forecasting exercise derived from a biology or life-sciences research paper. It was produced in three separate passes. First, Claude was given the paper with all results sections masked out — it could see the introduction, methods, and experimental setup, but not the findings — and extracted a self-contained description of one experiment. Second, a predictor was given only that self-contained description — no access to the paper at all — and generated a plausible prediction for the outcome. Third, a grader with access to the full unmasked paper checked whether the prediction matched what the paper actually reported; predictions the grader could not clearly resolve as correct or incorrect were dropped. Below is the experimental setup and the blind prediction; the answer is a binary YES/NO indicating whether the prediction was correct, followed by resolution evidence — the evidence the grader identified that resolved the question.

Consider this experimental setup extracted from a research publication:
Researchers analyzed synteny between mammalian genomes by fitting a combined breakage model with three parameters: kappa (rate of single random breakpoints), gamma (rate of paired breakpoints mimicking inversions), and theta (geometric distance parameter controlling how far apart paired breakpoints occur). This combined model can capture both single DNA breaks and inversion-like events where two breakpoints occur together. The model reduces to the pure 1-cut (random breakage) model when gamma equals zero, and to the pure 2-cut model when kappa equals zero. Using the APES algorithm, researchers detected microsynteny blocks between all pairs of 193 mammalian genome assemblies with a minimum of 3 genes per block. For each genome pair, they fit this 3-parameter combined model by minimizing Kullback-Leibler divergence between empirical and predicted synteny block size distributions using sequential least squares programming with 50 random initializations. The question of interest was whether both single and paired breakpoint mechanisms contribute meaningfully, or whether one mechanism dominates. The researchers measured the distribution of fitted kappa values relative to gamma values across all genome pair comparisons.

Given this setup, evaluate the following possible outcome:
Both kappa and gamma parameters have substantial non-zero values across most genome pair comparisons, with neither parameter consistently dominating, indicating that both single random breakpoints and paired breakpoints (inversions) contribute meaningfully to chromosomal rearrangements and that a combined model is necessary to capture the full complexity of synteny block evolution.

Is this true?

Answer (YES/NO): NO